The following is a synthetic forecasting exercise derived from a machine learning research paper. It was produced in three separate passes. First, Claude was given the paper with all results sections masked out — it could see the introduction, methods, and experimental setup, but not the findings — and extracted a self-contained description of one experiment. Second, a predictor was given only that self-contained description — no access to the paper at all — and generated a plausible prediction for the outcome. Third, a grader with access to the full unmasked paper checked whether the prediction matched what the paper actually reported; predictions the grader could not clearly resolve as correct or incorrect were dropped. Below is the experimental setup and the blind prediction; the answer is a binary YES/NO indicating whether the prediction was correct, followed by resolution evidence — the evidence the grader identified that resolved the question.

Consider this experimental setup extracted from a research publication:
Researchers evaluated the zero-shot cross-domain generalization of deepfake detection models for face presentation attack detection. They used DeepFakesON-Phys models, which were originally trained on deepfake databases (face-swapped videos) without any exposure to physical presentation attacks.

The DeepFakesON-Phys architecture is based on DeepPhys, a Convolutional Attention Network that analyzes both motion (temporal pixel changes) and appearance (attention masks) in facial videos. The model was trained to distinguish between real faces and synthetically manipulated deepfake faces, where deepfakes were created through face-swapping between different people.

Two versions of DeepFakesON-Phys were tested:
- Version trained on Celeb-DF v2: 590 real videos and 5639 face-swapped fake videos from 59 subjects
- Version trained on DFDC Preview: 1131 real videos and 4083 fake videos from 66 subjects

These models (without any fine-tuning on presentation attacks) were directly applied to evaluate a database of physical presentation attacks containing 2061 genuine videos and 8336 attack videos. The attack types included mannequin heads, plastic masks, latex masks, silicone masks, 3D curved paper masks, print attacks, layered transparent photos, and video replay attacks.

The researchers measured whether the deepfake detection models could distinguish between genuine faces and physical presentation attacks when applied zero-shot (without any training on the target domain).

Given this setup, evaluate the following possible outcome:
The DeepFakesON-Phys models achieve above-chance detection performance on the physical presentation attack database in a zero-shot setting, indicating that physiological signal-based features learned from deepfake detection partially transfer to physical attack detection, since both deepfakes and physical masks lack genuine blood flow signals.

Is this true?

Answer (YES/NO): YES